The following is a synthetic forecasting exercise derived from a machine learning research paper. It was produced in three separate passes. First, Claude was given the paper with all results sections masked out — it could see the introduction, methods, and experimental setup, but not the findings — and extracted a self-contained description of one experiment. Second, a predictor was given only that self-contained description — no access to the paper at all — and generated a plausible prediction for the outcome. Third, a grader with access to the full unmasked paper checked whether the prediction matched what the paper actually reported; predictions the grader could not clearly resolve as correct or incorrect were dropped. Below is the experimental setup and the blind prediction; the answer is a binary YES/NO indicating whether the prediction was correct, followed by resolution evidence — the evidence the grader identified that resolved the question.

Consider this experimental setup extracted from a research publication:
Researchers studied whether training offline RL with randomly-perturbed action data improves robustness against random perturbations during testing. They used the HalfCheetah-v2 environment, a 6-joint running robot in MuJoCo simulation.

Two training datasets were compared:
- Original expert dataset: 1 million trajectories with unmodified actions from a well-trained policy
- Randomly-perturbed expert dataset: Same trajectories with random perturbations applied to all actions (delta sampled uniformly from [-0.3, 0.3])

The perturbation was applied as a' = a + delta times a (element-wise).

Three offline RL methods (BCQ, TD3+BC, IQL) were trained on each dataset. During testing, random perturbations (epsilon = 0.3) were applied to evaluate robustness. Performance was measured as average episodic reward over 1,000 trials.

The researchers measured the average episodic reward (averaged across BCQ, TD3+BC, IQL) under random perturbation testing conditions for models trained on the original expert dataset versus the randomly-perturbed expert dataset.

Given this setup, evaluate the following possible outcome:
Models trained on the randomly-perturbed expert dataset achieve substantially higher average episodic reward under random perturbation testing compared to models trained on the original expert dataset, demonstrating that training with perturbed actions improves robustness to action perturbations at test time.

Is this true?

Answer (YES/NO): NO